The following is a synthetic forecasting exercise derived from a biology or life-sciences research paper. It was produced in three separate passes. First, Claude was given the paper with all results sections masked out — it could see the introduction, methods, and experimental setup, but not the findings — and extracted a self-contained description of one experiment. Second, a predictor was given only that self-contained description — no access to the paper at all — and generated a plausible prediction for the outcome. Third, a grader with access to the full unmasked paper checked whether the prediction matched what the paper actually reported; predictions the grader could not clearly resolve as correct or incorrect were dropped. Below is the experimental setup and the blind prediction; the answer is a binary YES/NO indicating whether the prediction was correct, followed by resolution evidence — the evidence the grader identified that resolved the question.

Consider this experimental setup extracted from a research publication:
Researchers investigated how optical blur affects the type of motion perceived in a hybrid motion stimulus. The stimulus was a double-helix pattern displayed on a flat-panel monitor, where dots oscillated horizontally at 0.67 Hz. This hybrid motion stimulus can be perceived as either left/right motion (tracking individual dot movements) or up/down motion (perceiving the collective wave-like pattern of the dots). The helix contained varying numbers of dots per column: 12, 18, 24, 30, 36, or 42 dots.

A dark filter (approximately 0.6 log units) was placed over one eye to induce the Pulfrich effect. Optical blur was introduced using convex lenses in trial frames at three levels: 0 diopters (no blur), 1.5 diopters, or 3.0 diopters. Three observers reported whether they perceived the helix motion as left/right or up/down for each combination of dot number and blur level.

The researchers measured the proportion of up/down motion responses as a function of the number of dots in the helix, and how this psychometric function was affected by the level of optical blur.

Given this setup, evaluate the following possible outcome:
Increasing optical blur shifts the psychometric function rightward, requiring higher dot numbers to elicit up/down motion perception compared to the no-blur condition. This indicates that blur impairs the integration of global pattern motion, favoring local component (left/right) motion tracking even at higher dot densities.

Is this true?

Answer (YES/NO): NO